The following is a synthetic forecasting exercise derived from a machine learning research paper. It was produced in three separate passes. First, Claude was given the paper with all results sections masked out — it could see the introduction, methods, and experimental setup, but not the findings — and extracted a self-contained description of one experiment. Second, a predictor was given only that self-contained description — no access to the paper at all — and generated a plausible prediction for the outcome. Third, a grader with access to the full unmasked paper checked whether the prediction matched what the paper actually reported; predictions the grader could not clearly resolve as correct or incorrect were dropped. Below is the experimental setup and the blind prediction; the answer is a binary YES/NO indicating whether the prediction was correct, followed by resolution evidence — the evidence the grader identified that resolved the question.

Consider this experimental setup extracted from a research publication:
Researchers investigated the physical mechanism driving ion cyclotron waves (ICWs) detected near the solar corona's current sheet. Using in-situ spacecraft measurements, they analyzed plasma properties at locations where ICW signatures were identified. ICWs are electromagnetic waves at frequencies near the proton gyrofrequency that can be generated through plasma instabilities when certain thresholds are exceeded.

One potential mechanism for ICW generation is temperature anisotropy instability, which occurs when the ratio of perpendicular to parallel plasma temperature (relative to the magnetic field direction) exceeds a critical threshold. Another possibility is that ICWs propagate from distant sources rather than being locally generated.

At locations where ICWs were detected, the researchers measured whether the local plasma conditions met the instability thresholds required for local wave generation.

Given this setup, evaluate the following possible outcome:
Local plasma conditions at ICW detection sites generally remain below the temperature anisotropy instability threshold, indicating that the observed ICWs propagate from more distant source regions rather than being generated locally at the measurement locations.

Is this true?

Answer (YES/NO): NO